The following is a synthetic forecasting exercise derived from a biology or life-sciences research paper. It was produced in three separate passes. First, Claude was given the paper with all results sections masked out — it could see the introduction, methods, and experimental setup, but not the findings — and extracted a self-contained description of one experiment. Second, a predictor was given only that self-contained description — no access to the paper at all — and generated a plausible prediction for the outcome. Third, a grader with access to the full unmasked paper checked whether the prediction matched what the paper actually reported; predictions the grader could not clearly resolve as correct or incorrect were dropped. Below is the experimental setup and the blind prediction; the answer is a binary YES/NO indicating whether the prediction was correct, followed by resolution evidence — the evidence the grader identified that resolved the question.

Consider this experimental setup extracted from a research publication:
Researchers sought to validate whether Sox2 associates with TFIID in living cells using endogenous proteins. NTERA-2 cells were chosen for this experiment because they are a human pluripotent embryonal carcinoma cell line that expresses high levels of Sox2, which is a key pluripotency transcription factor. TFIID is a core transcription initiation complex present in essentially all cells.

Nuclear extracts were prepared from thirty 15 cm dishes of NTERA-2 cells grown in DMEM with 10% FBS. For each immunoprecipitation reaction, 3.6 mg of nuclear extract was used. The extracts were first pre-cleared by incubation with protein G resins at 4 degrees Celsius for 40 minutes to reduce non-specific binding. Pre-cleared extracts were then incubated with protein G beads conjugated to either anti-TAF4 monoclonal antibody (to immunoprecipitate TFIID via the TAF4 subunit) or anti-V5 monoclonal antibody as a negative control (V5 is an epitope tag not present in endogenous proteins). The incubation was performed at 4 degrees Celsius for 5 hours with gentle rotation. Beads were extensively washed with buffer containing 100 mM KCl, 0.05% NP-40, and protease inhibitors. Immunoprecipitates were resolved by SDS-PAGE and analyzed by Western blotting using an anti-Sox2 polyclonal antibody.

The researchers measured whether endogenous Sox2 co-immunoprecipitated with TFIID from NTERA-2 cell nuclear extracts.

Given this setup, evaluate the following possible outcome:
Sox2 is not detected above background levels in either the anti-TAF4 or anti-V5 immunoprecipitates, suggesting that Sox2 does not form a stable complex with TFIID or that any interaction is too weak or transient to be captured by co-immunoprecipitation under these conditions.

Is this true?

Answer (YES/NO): NO